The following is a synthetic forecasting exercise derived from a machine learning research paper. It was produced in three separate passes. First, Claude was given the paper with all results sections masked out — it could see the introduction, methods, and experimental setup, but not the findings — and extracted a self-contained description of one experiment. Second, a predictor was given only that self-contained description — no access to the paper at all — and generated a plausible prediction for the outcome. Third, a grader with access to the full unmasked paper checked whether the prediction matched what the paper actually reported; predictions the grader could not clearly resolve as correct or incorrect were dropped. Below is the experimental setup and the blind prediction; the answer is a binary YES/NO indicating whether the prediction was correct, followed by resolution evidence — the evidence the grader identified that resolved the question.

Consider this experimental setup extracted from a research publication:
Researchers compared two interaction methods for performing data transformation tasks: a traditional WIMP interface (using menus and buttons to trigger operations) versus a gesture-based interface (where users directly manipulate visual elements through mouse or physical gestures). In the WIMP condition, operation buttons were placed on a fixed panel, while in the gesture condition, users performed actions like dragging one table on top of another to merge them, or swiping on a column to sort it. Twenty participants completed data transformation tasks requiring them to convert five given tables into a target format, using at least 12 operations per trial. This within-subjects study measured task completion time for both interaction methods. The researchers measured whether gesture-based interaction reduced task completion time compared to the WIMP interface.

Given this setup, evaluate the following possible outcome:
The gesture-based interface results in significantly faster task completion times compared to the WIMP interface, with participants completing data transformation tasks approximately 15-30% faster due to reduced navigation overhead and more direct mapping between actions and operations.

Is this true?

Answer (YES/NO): NO